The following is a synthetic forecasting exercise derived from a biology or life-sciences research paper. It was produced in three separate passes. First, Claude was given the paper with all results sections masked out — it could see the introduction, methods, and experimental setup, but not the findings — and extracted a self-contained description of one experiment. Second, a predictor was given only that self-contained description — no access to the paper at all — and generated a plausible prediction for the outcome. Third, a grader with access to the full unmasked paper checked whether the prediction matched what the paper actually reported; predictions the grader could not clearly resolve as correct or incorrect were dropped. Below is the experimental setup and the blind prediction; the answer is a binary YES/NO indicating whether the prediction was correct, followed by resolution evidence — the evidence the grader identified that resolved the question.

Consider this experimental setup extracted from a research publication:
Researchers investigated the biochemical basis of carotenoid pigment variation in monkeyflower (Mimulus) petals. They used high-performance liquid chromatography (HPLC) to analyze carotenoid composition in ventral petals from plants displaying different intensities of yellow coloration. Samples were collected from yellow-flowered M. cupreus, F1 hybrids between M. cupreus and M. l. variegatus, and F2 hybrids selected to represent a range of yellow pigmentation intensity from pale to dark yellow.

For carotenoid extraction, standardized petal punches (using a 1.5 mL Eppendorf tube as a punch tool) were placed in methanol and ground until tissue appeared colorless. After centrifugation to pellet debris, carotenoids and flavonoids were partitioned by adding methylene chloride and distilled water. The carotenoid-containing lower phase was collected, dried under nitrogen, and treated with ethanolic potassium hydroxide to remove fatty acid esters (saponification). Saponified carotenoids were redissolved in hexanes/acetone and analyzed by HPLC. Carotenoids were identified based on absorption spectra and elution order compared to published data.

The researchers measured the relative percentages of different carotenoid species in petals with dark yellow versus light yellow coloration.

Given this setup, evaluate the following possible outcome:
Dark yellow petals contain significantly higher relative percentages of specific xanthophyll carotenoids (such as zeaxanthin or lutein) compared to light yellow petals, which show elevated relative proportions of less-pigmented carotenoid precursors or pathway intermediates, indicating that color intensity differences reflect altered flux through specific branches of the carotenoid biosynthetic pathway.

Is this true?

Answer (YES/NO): NO